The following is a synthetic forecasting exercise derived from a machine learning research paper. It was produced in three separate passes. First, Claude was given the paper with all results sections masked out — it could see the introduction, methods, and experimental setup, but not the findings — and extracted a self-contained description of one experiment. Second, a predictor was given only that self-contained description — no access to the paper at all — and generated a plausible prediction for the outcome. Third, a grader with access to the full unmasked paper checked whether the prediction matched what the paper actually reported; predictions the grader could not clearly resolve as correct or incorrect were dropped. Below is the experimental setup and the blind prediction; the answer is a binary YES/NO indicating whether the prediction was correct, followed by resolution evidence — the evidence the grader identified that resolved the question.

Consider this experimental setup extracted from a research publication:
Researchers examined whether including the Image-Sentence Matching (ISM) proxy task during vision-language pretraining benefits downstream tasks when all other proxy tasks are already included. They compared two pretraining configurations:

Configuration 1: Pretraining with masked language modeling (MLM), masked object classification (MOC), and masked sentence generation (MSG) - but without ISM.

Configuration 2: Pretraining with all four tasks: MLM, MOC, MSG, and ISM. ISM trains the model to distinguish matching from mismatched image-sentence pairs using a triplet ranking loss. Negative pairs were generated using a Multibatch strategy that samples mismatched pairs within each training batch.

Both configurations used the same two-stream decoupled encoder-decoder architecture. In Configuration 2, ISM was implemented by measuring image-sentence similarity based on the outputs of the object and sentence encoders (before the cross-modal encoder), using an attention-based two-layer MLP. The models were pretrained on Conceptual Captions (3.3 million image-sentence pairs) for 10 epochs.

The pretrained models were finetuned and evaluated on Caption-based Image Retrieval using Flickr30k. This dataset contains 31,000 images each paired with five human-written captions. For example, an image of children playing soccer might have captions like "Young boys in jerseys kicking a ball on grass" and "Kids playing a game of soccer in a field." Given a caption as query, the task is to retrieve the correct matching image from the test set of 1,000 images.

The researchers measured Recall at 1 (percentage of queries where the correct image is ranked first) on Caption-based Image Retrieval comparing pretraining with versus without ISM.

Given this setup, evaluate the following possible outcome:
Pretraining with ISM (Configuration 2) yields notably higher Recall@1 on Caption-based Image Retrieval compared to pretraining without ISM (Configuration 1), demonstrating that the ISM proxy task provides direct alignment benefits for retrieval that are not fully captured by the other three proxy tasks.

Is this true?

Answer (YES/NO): YES